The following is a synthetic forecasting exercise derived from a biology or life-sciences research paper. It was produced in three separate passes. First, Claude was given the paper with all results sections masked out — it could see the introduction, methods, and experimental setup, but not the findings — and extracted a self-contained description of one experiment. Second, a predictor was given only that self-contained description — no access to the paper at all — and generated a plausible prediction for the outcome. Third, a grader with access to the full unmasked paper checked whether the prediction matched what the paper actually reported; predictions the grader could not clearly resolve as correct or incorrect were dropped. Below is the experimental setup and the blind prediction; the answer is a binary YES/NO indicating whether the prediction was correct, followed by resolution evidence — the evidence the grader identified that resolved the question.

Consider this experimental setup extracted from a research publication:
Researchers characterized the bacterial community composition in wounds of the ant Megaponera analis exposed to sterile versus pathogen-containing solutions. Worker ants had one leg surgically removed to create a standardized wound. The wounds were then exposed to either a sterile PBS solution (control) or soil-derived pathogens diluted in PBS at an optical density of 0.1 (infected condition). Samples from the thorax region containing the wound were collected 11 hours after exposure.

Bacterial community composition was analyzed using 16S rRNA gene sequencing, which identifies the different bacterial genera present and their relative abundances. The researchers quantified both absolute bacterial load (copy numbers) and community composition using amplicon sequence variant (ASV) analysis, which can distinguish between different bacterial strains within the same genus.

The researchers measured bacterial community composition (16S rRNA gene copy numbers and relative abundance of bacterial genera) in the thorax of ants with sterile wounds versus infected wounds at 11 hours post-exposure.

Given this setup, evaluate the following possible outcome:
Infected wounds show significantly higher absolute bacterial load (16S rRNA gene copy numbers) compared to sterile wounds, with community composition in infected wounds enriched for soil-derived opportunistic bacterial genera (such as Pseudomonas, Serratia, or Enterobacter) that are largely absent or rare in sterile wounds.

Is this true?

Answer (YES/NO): YES